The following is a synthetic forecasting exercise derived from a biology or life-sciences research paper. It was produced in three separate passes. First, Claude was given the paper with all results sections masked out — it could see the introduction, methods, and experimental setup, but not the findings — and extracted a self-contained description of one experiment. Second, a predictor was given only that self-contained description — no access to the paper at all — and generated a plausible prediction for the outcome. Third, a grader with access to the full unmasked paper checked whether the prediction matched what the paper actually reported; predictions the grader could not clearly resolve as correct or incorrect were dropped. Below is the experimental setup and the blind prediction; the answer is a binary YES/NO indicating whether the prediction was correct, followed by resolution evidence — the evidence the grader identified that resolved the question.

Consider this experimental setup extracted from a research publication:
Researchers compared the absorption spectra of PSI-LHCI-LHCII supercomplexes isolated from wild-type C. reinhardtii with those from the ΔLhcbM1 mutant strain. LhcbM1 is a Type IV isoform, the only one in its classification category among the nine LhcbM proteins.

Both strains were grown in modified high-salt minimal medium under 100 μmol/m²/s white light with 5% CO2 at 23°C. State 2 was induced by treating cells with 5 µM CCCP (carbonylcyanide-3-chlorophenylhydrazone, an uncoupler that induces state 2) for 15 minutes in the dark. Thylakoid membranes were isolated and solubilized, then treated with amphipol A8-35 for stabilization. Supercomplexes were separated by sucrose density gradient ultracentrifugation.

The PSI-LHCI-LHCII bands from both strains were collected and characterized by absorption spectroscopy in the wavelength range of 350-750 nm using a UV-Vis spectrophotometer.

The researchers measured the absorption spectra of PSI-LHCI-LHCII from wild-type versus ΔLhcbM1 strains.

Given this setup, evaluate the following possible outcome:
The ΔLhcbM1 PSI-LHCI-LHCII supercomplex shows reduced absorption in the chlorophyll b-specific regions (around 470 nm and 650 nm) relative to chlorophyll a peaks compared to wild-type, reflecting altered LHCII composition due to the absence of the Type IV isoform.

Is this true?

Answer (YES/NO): NO